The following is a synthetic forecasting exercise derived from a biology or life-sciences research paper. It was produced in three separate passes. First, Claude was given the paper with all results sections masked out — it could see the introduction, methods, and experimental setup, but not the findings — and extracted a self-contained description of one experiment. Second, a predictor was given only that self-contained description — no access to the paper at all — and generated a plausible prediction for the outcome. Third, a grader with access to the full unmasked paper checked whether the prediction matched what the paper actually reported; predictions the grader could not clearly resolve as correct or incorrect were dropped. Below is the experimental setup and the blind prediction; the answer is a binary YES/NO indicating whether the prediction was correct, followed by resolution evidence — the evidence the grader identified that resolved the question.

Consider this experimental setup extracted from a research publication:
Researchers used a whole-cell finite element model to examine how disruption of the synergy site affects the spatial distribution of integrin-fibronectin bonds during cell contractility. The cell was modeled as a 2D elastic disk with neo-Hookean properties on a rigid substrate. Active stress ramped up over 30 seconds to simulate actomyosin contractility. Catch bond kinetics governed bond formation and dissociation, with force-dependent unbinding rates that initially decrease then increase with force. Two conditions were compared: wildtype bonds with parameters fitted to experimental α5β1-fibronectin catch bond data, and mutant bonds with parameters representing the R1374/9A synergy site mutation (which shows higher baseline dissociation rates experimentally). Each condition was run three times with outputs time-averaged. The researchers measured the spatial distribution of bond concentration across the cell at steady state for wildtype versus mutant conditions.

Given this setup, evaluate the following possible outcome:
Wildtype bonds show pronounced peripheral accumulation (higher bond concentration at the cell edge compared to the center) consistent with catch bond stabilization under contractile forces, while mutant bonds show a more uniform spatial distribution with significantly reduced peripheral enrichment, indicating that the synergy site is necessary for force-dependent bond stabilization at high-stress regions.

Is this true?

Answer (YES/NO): NO